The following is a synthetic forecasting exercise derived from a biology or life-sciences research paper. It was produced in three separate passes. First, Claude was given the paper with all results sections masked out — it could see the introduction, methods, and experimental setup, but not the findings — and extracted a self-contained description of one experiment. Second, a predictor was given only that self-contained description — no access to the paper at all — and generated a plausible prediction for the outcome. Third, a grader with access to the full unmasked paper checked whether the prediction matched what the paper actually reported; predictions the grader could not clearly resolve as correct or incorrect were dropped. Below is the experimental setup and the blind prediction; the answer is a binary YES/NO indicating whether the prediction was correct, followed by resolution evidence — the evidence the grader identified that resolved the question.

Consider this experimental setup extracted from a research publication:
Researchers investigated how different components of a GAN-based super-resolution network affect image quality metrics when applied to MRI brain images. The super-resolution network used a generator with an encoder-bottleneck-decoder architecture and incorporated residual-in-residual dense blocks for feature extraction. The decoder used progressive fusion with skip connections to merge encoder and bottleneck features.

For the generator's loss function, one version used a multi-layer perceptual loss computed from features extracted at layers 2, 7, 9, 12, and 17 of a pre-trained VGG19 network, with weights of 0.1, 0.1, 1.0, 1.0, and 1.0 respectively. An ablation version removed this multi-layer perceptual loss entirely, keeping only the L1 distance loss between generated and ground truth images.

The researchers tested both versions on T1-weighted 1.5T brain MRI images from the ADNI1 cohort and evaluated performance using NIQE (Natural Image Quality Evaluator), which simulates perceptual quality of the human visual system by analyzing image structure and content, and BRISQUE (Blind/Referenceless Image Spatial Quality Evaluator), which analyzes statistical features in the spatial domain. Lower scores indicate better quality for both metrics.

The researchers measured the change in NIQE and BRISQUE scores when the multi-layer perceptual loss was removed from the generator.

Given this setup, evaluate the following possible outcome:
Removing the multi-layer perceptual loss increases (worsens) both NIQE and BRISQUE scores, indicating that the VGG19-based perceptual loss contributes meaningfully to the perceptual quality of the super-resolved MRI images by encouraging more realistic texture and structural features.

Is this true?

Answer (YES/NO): YES